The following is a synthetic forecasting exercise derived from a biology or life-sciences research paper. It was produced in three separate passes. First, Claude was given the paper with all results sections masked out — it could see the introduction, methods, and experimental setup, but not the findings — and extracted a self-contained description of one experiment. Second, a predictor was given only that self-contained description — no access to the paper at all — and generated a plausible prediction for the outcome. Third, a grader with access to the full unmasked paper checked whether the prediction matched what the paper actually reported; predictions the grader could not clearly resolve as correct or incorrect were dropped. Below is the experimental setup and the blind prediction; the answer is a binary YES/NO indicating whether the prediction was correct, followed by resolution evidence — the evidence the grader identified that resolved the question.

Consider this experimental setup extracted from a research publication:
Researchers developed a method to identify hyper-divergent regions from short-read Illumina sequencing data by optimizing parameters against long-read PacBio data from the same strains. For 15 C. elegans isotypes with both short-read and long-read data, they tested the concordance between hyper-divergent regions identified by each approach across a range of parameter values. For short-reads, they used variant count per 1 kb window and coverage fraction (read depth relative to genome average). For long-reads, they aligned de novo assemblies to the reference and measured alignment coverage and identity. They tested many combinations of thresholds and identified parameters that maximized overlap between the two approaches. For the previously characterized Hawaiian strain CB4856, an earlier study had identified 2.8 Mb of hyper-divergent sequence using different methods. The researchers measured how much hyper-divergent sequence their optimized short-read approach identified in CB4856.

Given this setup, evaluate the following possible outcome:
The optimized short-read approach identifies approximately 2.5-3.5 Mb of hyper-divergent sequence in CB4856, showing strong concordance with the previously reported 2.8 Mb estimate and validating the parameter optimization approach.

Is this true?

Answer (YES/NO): YES